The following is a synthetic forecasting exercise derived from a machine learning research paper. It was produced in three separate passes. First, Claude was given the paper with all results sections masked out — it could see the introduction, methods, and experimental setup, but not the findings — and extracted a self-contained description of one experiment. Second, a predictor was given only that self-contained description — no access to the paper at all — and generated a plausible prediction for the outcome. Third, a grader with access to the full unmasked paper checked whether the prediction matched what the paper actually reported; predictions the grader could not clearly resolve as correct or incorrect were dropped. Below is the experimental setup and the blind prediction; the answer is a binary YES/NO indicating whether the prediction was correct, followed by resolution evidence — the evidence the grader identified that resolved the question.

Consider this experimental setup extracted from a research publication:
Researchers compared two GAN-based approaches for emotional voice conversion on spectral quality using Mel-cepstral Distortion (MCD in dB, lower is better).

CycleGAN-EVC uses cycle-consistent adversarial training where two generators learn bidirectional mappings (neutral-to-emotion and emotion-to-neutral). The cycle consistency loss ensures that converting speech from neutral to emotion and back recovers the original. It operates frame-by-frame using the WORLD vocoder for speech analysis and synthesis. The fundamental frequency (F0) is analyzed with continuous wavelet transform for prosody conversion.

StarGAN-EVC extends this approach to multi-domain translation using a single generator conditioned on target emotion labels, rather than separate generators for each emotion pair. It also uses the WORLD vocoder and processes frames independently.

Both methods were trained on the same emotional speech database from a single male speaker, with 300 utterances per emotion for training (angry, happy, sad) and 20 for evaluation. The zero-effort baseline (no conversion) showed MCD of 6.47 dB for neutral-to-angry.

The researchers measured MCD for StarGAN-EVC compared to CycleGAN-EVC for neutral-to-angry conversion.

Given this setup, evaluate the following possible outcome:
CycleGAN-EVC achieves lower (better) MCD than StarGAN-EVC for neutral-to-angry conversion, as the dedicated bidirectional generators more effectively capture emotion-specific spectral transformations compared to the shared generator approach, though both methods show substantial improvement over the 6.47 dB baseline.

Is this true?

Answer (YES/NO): NO